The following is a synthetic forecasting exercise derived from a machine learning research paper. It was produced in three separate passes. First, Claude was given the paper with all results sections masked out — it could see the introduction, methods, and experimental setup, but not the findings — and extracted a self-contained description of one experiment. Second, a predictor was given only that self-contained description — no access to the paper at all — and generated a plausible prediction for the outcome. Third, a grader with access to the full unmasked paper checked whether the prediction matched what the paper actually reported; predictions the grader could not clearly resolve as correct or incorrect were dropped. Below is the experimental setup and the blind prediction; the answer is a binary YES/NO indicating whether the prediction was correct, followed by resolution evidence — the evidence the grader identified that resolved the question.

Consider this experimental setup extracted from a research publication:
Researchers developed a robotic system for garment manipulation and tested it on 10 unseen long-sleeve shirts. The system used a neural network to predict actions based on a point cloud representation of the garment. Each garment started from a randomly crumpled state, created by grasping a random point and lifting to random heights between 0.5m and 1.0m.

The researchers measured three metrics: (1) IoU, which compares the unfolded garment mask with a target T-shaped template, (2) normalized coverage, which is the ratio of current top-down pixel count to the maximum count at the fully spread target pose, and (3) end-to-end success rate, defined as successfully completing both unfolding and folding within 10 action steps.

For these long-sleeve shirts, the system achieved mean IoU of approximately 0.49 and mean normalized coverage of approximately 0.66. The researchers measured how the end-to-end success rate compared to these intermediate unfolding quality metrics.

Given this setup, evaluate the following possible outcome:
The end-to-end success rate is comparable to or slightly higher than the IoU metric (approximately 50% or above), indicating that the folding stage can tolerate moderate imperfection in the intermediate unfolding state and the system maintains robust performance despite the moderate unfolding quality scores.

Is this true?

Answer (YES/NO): NO